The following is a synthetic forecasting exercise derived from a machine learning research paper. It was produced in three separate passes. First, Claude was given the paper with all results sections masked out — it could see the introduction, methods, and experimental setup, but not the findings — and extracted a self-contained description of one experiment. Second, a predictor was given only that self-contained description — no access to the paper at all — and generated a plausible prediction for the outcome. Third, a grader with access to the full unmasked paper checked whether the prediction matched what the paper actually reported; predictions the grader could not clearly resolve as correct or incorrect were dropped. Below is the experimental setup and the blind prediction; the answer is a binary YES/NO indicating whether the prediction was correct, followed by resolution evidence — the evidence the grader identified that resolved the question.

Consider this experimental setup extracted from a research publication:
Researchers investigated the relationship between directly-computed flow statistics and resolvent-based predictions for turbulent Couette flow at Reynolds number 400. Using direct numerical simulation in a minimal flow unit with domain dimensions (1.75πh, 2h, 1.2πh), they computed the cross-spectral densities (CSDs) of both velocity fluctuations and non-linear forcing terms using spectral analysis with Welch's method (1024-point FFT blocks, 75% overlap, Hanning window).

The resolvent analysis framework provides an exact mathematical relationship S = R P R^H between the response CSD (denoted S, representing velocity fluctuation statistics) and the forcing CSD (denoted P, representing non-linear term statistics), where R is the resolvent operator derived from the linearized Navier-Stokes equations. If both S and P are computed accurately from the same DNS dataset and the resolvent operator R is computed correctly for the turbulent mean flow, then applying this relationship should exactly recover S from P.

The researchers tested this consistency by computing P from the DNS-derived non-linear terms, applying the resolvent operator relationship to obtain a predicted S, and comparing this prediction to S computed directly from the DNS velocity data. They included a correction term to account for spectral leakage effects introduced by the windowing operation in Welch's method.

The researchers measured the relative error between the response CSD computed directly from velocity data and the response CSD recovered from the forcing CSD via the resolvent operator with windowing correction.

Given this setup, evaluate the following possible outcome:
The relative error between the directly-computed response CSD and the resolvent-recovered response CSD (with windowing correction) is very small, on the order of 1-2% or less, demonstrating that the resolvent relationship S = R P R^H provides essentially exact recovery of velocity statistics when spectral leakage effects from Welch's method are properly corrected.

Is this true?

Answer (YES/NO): YES